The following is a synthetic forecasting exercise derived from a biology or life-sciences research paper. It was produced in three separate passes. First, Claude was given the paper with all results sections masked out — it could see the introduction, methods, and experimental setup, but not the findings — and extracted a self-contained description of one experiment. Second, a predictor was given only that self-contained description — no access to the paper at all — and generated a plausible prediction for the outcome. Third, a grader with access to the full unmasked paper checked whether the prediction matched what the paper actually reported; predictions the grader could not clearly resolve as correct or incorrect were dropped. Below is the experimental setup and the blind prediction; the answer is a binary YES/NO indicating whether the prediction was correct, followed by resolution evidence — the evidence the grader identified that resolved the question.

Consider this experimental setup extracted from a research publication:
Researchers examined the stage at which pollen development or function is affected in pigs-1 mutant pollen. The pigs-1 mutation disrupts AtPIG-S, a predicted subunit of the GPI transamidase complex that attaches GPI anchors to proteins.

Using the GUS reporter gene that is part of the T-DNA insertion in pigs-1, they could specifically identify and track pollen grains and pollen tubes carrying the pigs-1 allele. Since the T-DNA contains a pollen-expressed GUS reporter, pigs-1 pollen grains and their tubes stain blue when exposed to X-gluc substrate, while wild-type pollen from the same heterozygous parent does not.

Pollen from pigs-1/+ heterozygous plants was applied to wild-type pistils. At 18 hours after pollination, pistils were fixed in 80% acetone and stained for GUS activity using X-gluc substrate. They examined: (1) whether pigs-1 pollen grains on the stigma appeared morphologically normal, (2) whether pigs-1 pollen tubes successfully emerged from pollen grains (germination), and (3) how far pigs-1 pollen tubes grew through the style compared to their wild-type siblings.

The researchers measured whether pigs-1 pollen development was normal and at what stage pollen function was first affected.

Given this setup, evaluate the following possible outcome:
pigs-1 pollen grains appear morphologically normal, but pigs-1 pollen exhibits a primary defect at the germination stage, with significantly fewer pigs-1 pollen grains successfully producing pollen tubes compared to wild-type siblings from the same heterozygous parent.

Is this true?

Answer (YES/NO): NO